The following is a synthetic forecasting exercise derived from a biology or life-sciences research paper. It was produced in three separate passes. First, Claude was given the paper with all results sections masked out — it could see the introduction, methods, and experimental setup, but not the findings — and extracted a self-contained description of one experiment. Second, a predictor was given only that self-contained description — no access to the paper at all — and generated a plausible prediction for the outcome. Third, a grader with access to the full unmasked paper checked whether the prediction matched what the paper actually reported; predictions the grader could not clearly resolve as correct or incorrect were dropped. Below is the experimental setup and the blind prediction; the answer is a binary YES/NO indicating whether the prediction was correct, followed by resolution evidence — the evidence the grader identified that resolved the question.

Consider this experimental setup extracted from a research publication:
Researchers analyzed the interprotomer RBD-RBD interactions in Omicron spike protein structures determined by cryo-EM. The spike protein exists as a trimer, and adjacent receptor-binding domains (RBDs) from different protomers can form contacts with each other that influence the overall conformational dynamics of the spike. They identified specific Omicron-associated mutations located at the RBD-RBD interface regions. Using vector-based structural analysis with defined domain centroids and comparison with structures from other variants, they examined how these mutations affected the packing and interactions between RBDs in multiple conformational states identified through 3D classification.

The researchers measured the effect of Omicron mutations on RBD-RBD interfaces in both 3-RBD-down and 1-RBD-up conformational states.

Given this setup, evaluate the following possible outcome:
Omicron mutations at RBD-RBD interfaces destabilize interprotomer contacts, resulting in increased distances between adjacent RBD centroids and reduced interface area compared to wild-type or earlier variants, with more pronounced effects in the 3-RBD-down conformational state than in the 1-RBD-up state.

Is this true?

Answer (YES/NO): NO